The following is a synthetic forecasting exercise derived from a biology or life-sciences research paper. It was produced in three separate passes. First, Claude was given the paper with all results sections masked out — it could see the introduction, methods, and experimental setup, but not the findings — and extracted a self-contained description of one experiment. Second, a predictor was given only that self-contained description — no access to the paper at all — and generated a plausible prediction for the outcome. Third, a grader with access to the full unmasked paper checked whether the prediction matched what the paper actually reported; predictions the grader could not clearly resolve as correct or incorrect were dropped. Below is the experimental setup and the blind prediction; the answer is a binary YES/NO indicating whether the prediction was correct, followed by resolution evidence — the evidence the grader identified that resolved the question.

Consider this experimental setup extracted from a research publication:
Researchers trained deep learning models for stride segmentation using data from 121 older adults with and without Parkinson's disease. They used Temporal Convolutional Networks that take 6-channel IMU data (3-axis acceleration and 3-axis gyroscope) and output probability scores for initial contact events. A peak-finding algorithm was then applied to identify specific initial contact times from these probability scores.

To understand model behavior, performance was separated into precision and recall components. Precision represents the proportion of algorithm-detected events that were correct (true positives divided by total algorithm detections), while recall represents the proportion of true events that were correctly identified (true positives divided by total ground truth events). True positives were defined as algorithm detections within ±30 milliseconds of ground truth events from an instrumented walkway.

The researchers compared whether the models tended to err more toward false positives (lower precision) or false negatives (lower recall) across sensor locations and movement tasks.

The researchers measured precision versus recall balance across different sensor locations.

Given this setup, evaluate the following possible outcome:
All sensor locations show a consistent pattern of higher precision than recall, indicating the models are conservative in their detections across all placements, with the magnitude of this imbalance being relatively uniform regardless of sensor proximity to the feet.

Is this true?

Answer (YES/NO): NO